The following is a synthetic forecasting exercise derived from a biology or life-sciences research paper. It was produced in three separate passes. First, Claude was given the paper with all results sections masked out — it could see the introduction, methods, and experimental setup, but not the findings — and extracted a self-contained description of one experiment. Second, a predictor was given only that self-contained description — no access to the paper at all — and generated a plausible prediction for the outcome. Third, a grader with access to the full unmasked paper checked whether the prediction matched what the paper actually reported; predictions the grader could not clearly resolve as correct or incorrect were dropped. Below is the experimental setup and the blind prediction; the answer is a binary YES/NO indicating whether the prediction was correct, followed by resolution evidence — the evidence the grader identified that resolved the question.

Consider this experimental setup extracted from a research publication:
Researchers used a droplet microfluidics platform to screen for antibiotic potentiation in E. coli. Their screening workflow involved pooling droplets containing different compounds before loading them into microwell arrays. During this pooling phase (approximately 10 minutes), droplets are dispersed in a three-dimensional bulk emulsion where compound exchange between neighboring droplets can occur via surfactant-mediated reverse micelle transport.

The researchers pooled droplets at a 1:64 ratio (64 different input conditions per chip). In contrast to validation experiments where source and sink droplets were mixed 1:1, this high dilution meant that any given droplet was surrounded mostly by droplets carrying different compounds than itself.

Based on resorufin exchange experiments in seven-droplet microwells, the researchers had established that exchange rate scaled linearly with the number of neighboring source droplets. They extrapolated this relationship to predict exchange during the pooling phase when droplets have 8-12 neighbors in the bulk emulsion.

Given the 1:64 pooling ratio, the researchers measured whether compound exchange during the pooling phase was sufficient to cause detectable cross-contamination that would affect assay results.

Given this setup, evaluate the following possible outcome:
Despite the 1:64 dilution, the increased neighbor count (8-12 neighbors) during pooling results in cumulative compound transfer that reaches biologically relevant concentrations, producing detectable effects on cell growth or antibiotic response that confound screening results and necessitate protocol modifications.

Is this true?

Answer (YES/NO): NO